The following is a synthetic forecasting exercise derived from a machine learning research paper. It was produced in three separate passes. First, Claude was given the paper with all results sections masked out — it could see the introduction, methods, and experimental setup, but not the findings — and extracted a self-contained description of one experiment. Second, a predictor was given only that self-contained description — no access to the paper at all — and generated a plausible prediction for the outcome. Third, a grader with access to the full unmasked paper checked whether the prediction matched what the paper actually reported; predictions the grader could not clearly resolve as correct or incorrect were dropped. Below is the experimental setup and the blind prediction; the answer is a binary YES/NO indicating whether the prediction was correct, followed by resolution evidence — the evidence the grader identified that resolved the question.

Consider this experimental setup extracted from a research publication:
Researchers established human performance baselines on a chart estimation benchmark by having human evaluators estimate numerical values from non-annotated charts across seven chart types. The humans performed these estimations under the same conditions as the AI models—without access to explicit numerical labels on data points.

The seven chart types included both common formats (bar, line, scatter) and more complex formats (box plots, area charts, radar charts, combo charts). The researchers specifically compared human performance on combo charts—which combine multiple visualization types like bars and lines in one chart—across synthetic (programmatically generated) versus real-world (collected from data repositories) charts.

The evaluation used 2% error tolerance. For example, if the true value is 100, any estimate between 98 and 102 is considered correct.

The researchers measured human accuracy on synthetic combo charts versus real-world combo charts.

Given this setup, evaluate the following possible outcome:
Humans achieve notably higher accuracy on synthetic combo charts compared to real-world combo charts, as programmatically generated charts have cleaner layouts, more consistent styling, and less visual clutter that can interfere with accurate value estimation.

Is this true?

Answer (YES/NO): YES